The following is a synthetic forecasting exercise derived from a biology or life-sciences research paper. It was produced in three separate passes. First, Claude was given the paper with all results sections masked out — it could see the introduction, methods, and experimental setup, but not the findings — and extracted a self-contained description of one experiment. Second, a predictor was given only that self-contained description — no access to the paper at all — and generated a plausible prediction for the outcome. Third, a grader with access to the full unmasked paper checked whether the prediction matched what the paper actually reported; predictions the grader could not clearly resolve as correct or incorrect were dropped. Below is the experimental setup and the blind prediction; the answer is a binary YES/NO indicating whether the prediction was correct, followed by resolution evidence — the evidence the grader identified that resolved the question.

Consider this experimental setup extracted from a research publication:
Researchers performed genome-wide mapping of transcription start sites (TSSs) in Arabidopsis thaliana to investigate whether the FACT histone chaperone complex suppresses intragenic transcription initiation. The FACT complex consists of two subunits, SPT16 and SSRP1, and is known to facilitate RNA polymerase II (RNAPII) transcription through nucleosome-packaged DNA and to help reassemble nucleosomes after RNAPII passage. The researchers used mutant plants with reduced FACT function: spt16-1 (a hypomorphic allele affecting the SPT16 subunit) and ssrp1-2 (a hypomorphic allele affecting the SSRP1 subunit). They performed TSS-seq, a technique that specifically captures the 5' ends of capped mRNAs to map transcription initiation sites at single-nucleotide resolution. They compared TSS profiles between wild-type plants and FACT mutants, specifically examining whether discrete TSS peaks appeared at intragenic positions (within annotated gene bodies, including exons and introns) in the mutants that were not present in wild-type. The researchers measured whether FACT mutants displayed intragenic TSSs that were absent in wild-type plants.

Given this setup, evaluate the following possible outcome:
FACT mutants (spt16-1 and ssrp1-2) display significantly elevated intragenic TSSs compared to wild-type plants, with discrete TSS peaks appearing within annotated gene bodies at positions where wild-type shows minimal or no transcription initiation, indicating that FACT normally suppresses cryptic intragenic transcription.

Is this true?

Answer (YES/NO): YES